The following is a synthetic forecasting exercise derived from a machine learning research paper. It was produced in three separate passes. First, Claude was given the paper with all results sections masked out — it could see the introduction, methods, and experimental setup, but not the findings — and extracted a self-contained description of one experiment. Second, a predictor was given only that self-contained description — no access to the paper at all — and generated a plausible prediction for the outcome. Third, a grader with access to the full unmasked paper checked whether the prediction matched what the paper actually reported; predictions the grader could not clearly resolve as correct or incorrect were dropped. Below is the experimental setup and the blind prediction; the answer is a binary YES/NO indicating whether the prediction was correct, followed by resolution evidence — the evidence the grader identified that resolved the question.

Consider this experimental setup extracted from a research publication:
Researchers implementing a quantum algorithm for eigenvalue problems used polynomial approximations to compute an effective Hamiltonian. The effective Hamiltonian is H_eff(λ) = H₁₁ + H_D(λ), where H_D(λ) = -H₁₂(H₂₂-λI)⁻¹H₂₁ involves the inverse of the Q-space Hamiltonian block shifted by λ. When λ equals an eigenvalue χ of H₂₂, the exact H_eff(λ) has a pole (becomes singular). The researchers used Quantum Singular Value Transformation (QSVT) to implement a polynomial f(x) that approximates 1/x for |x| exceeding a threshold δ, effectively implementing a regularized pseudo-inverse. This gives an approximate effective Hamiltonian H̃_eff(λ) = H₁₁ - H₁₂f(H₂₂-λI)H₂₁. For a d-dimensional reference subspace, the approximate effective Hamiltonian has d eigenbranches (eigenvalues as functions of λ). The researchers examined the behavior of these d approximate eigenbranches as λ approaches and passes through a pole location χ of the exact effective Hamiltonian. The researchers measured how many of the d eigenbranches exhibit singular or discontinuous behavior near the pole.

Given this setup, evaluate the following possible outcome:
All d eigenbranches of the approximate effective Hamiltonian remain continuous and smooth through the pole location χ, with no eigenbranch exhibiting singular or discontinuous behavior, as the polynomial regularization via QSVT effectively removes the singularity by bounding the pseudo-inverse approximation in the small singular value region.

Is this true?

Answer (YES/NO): NO